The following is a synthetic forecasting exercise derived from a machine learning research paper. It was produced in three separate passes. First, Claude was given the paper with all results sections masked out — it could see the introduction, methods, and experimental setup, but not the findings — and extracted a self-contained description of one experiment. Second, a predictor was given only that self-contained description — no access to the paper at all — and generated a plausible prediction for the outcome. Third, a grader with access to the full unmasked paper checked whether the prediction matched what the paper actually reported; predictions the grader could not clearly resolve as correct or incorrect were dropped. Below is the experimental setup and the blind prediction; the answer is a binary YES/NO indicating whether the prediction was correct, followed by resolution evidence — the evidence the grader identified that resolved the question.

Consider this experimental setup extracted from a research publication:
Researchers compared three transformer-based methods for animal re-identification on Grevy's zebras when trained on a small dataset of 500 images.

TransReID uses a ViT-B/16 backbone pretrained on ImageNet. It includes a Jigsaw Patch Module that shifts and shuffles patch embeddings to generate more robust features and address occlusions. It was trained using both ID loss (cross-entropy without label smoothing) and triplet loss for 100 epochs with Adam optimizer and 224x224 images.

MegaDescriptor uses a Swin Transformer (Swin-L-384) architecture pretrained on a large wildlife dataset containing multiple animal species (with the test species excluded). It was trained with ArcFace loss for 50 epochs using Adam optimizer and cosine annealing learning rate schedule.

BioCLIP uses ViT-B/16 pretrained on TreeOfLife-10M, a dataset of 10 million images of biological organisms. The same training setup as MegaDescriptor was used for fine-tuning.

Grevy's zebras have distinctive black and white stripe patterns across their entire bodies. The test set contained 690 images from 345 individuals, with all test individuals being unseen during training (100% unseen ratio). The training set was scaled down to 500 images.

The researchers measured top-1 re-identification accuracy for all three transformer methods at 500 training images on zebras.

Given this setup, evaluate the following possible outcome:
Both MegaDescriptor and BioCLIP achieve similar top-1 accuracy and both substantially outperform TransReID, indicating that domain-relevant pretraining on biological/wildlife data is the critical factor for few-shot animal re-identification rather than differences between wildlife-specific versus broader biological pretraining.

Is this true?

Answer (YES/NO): NO